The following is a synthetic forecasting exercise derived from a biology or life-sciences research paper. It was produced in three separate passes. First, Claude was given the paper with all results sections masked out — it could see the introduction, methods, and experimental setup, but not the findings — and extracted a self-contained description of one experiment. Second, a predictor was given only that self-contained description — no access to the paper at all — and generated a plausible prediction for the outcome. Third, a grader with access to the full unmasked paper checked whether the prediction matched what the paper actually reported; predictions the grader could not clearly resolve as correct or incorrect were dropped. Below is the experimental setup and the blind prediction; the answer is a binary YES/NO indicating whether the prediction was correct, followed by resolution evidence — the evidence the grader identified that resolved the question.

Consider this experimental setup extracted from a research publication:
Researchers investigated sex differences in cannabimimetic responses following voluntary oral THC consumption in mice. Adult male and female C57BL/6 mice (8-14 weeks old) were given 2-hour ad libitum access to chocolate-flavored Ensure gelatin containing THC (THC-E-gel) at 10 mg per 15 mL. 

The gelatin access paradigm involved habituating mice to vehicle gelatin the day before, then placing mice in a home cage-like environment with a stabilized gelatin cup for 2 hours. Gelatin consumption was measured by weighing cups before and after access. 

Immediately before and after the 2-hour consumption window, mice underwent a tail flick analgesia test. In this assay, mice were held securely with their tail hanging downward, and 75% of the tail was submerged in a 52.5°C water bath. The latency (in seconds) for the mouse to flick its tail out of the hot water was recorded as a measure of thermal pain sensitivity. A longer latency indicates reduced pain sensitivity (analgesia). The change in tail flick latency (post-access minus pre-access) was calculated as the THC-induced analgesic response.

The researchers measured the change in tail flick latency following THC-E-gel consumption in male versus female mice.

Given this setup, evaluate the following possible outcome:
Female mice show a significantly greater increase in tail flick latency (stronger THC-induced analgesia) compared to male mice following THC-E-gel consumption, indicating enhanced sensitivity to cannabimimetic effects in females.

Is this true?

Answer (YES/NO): NO